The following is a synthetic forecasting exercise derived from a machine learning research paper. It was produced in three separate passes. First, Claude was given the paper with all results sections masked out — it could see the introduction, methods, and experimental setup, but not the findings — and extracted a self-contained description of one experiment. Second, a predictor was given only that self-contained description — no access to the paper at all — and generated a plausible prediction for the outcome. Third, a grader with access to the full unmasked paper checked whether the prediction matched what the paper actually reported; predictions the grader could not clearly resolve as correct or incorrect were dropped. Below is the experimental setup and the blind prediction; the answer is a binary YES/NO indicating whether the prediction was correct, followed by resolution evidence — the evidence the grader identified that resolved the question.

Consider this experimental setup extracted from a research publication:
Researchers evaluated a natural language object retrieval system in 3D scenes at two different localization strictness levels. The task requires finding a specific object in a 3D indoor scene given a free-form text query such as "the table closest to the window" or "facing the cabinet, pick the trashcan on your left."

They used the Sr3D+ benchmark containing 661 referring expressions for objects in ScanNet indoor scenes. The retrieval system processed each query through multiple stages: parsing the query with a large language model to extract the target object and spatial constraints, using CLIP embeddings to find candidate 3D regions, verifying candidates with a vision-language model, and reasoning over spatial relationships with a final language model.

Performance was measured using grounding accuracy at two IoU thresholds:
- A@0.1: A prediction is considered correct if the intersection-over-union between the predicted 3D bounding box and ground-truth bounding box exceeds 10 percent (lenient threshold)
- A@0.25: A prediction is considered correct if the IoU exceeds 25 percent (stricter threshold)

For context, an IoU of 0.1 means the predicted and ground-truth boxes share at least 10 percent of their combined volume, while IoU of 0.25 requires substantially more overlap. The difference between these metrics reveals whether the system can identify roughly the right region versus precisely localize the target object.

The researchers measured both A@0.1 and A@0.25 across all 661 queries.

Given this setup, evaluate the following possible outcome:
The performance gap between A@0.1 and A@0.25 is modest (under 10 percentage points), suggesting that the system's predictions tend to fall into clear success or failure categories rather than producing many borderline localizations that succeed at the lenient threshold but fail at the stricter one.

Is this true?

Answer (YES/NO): YES